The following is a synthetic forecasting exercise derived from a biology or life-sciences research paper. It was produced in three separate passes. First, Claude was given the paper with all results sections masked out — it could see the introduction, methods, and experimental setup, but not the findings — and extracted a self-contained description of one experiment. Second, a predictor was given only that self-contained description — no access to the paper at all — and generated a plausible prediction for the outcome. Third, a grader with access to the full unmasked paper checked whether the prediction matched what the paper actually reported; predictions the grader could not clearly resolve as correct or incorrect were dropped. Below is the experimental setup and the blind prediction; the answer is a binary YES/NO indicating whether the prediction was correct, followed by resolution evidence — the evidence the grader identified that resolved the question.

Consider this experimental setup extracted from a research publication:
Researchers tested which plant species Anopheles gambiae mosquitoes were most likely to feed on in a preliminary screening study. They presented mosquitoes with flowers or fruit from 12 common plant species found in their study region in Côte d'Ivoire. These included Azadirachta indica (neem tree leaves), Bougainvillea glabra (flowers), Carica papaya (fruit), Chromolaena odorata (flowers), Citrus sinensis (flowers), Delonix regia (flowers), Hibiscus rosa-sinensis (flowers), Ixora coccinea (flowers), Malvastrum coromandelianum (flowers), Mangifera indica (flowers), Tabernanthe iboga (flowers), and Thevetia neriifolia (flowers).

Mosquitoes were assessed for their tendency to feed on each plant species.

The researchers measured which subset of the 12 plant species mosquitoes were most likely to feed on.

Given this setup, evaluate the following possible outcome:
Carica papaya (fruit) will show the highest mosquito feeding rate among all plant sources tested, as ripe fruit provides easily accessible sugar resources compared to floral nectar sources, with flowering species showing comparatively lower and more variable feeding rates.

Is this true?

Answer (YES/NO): NO